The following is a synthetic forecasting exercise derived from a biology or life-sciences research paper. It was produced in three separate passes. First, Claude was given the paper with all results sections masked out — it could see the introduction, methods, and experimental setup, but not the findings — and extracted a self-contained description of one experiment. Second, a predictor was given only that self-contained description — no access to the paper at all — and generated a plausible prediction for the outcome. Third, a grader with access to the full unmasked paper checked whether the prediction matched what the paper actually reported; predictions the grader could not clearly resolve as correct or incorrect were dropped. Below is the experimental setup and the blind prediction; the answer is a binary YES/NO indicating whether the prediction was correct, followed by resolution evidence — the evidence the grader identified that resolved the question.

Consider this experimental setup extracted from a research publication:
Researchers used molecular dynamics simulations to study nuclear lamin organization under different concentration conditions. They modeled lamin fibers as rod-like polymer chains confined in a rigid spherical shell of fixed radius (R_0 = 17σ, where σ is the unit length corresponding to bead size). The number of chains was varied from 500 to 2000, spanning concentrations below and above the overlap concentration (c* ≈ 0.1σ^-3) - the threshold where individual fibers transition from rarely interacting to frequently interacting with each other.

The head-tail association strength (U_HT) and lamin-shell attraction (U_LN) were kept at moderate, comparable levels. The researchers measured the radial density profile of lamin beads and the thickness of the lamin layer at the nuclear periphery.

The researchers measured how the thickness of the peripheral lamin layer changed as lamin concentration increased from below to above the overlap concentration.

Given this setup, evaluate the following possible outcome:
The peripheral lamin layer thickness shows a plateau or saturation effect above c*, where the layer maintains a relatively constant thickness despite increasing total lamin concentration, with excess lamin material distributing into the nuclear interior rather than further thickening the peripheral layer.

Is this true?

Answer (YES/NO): NO